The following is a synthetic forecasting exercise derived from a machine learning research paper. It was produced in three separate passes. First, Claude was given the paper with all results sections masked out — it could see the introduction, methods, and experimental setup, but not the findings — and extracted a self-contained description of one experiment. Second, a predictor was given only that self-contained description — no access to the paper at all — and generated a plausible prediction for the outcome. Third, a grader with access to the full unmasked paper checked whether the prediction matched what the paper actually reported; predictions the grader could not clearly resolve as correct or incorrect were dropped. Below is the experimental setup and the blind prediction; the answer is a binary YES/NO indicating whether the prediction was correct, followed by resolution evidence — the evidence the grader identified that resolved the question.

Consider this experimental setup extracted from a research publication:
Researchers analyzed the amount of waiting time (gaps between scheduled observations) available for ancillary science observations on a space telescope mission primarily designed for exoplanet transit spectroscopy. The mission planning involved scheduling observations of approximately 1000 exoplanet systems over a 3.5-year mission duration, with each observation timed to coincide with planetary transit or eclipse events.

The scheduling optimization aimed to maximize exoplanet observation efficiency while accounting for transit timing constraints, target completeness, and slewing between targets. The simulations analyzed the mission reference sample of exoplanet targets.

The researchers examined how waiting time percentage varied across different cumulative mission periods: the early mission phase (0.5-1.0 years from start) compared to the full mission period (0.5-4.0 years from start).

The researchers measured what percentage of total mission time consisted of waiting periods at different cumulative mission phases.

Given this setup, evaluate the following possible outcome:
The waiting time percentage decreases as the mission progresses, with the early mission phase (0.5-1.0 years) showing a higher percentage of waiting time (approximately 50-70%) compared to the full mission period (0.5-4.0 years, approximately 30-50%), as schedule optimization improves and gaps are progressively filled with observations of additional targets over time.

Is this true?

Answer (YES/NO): NO